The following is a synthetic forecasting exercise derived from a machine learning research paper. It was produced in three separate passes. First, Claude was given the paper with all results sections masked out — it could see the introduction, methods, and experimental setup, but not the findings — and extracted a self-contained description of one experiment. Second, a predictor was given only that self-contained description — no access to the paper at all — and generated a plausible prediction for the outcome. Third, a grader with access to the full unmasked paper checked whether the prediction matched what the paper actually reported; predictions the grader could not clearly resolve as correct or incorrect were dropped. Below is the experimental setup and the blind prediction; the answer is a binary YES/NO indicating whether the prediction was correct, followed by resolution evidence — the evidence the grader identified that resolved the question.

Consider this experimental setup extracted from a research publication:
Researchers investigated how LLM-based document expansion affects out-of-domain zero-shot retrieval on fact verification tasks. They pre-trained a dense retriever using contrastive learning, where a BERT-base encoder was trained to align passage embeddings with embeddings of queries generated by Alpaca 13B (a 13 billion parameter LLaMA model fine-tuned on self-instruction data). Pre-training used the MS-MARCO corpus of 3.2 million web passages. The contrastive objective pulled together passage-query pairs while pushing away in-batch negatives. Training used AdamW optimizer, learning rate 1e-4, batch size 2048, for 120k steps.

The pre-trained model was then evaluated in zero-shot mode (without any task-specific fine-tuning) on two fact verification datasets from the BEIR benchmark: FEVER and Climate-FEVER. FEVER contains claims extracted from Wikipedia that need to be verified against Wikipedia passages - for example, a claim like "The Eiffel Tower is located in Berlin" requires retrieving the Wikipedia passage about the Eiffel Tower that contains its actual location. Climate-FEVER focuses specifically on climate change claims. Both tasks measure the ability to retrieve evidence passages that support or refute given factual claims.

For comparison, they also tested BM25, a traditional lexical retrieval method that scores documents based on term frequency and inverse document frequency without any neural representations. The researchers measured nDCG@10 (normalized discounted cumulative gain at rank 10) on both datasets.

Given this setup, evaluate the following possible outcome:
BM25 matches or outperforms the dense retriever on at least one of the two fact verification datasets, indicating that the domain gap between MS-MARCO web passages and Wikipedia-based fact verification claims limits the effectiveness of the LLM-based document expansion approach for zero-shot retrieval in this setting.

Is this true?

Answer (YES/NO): YES